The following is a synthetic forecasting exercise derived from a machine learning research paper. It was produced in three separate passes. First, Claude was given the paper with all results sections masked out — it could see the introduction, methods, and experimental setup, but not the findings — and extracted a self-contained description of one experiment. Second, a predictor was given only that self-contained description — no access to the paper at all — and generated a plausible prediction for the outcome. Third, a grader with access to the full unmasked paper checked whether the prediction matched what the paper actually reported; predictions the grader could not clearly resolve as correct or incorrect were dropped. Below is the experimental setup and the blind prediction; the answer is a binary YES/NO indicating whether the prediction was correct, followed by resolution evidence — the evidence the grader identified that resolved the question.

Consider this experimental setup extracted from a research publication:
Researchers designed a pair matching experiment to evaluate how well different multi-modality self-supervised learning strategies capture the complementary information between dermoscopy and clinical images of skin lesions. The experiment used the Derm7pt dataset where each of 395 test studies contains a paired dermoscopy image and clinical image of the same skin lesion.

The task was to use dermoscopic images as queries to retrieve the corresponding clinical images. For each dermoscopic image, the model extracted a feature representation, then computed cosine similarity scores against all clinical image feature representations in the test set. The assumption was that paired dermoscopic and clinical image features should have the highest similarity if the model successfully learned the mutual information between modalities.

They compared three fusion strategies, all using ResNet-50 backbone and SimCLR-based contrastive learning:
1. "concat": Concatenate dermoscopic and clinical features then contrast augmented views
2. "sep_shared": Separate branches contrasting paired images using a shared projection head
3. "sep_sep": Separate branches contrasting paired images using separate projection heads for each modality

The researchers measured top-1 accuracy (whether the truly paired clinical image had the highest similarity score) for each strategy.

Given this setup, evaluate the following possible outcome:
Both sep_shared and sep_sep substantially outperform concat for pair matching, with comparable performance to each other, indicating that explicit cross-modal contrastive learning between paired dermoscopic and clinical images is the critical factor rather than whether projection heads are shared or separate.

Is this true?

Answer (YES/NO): NO